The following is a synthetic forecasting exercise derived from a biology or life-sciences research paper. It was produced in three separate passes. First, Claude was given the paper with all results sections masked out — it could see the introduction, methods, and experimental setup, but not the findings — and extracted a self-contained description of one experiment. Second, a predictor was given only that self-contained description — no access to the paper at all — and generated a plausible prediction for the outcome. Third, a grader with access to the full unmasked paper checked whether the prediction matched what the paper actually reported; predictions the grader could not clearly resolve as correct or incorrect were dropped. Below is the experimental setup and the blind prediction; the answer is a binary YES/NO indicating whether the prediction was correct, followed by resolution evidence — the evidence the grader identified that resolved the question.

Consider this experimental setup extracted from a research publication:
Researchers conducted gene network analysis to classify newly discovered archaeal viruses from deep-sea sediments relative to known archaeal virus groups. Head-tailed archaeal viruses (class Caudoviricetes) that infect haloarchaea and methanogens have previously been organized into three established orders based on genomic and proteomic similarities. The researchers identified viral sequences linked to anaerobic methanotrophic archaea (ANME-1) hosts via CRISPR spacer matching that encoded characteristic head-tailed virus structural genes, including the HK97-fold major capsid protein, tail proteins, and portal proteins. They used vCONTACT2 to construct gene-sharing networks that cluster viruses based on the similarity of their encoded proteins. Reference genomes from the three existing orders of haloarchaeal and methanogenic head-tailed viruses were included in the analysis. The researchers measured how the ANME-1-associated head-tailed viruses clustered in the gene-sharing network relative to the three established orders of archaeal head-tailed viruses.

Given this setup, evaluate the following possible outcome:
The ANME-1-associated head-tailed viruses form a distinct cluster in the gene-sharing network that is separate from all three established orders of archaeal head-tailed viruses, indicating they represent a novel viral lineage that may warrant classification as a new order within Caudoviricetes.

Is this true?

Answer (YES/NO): YES